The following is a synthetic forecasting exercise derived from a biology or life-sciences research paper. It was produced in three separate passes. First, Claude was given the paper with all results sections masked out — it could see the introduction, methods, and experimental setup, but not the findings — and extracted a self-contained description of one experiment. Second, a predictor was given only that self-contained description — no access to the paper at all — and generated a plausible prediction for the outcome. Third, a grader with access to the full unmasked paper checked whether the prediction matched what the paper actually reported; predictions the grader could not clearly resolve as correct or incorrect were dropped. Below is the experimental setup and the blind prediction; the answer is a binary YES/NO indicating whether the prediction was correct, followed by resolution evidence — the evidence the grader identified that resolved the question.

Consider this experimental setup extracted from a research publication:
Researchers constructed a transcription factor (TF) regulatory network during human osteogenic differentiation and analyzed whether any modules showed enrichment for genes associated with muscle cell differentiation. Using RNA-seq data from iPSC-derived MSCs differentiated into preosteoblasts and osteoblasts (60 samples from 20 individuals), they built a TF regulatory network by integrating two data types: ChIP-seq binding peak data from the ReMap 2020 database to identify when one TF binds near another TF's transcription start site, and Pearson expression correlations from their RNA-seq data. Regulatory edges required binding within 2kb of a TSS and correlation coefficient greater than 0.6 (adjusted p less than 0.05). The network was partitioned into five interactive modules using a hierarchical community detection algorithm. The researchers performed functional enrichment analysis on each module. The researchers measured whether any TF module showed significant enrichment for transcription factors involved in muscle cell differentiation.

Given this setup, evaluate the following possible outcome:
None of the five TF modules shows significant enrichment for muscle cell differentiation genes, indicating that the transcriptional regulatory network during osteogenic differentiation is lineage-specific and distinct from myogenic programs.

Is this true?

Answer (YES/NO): NO